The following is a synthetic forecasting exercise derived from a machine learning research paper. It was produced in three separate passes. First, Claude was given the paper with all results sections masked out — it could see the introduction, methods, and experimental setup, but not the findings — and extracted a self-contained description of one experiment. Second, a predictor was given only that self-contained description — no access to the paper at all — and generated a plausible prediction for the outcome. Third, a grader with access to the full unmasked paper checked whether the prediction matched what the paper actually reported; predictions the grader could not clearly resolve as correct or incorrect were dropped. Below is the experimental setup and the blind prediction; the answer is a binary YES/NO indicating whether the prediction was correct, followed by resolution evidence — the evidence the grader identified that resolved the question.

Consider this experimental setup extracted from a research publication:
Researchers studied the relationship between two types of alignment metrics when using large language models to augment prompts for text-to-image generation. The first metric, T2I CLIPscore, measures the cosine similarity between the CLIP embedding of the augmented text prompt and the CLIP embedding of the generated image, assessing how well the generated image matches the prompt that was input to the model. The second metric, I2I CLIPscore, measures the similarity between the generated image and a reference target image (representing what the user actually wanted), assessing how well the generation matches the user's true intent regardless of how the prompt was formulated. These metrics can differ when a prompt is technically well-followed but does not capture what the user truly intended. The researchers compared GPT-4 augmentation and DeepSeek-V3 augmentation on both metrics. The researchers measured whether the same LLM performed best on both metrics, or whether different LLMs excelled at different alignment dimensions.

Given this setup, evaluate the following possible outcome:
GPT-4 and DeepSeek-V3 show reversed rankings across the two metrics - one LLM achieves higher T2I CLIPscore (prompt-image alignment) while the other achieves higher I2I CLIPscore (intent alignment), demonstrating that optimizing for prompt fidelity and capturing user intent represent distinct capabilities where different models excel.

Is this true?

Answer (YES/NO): YES